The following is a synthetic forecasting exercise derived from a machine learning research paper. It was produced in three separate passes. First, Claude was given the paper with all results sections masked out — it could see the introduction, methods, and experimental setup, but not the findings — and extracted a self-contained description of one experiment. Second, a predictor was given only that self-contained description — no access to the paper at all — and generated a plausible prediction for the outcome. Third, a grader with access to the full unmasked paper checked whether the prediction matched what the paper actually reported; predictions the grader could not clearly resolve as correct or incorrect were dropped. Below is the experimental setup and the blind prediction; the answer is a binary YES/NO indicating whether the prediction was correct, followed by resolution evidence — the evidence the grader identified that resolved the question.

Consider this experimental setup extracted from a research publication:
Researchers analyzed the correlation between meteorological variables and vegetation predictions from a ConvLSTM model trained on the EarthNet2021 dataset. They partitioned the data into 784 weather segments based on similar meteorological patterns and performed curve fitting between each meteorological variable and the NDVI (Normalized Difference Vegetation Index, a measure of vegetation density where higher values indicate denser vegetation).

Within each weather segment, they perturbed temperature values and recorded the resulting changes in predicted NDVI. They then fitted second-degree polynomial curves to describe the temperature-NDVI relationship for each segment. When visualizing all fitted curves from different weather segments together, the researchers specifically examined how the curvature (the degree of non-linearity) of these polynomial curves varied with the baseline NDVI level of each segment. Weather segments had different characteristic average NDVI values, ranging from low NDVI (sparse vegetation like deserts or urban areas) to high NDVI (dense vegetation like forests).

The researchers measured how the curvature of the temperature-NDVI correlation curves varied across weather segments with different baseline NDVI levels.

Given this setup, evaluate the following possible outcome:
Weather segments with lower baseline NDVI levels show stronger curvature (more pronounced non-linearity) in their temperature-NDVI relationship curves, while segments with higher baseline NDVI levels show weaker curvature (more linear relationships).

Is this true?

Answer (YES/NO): YES